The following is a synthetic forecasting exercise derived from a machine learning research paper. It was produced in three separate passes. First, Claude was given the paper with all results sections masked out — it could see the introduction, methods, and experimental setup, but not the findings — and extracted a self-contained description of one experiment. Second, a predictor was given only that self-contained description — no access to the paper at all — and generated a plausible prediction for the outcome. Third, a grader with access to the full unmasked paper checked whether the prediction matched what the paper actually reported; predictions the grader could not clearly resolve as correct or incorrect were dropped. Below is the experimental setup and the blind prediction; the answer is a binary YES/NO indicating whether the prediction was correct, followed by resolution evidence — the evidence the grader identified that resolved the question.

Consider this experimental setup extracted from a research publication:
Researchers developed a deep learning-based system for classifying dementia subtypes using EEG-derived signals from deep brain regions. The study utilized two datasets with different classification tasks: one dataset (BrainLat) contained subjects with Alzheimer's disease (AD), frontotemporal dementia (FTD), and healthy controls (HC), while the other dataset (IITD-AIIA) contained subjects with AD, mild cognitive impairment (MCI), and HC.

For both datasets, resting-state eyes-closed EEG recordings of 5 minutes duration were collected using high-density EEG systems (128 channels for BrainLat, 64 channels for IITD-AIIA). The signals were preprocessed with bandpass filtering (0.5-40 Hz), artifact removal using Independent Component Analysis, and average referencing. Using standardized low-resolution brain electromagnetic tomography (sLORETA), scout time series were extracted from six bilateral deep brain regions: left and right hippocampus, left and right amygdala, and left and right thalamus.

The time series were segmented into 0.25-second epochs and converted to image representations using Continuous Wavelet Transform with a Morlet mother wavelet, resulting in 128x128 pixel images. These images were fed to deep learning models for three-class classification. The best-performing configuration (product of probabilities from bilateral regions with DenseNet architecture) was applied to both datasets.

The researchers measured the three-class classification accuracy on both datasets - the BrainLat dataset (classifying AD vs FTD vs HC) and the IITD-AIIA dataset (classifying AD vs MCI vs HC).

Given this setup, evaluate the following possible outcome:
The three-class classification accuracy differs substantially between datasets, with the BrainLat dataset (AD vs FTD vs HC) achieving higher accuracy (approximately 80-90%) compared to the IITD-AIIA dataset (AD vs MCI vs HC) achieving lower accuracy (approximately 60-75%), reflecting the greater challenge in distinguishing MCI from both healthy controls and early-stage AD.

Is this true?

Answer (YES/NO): NO